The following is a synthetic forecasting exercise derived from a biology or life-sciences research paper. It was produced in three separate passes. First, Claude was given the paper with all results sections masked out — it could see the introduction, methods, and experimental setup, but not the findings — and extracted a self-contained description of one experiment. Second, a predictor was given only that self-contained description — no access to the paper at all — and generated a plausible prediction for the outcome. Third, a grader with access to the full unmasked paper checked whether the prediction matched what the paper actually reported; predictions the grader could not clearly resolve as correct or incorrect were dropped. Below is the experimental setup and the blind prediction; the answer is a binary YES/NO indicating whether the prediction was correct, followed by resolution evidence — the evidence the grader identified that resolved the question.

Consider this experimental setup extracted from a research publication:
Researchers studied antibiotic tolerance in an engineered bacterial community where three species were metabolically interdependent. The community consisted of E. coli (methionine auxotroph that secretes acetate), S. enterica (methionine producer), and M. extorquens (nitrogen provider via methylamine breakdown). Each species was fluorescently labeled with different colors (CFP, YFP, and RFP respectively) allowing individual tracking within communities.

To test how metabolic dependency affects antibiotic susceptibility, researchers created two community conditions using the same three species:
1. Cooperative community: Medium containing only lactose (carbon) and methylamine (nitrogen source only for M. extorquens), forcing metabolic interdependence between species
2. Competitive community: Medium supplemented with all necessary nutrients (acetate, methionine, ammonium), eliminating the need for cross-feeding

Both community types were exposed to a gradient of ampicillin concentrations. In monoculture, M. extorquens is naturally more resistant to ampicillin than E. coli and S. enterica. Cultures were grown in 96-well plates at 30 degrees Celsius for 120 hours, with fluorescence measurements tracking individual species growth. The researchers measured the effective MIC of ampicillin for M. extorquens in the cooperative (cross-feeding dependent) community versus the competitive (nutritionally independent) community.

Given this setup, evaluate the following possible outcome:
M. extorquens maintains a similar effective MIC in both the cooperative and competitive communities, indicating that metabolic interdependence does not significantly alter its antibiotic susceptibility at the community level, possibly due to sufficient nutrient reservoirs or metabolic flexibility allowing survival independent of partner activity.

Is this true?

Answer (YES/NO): NO